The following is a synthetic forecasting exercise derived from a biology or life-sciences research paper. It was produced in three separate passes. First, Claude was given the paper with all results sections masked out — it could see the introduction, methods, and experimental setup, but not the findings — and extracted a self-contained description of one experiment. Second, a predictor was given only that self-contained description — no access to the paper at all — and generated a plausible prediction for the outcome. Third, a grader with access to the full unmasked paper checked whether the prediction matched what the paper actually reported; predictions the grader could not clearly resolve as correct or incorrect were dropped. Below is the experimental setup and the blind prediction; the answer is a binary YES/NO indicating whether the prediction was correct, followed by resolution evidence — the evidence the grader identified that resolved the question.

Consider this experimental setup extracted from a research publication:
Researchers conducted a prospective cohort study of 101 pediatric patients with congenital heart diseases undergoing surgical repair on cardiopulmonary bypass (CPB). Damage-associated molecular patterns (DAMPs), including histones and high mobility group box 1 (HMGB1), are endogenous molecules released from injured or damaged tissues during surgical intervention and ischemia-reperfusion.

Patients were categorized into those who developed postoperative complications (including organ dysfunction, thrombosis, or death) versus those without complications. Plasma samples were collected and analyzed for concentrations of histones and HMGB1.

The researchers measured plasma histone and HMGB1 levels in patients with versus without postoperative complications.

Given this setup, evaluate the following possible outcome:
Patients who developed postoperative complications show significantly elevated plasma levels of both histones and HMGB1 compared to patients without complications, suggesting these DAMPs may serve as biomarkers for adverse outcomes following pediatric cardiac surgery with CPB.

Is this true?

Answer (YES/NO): YES